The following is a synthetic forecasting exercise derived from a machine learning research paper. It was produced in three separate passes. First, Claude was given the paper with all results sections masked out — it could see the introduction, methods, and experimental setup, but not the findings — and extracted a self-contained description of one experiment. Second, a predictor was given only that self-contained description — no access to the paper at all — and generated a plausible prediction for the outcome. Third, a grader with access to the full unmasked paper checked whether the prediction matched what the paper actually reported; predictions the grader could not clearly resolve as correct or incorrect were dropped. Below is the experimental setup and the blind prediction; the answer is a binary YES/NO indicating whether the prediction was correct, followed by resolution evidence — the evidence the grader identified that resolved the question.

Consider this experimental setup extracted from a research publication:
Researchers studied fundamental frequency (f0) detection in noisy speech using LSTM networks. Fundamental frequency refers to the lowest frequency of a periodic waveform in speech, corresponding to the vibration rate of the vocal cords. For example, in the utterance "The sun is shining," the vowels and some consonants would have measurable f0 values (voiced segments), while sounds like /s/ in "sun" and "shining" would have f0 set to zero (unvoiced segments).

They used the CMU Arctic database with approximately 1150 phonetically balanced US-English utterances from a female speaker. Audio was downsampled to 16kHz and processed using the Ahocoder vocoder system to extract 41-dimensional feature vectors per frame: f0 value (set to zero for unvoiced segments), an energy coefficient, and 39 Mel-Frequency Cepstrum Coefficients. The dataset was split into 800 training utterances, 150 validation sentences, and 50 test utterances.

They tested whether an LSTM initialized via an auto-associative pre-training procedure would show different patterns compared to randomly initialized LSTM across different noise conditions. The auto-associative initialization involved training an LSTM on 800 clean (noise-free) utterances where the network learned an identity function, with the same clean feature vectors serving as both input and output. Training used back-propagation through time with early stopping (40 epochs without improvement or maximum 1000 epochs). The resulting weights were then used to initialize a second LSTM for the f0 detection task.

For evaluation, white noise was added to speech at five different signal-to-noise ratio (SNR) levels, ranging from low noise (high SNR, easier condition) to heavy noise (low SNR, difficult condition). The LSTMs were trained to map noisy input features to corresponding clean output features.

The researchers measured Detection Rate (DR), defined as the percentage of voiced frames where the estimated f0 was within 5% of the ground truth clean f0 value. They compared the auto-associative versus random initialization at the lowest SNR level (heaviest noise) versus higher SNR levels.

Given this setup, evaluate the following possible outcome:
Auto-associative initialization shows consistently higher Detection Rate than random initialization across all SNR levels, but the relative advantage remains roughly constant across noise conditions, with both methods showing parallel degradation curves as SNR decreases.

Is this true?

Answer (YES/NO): NO